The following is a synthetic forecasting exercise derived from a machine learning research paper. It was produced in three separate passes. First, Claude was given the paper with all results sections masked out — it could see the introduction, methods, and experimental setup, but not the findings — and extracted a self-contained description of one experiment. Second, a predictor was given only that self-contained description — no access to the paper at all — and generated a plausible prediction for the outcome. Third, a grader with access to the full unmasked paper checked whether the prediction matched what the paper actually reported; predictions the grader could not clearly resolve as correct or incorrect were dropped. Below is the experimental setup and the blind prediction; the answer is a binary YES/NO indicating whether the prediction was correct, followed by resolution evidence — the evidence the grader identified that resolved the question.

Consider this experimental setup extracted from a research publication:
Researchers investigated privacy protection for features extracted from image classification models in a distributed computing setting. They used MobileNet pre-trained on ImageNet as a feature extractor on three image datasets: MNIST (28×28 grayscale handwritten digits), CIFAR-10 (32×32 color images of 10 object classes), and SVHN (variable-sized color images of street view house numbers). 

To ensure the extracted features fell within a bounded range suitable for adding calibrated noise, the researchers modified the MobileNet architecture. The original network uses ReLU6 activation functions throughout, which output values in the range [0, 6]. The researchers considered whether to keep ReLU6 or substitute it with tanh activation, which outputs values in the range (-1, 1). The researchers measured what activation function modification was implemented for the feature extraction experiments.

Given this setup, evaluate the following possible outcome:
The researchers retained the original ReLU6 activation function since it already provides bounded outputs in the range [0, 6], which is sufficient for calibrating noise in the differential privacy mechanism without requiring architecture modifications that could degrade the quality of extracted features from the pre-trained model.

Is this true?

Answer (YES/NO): NO